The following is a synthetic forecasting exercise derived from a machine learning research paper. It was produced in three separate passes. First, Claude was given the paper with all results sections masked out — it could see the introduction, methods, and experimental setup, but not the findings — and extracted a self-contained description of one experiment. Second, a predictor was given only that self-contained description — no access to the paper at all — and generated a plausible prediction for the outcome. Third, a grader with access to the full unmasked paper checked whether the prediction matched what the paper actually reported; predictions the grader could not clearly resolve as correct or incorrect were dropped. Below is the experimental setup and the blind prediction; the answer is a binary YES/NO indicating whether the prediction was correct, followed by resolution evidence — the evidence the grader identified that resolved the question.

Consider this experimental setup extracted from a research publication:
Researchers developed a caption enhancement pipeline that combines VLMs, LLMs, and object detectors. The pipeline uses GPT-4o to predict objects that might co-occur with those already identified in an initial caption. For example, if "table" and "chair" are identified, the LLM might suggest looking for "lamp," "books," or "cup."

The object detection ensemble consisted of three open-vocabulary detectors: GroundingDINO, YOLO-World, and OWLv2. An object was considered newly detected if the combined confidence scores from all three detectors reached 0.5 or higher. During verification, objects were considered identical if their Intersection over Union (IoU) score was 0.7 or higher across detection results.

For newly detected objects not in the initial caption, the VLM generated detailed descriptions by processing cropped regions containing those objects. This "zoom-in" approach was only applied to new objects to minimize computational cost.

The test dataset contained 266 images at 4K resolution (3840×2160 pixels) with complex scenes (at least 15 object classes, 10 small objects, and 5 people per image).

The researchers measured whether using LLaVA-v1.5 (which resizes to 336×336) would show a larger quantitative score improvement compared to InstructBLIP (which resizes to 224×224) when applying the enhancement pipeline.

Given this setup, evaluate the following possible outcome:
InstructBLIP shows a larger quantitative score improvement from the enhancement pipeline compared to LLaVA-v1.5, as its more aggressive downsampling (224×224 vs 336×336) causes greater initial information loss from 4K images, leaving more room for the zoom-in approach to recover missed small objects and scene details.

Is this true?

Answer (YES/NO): YES